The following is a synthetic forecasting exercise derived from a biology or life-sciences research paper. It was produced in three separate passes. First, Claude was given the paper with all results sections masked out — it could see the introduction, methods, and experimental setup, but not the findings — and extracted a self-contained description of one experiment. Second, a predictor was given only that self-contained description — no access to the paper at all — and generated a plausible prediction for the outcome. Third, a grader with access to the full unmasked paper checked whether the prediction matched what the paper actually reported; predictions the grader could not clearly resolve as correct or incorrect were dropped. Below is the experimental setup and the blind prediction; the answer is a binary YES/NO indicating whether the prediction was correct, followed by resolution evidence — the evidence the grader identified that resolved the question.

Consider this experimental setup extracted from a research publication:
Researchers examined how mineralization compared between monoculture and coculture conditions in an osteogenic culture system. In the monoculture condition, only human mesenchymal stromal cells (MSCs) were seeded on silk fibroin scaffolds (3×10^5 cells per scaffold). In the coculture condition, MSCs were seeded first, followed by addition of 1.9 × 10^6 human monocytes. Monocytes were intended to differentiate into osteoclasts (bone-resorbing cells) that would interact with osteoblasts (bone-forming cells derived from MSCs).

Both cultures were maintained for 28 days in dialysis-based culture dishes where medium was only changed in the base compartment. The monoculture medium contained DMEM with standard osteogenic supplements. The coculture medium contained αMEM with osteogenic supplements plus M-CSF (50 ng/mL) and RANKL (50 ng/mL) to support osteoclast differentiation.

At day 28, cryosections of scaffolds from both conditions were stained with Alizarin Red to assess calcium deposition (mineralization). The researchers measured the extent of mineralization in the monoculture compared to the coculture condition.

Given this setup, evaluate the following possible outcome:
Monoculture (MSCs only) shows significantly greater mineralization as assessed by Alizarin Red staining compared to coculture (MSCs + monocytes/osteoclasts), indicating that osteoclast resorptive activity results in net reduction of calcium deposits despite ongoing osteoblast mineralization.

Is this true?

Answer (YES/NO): NO